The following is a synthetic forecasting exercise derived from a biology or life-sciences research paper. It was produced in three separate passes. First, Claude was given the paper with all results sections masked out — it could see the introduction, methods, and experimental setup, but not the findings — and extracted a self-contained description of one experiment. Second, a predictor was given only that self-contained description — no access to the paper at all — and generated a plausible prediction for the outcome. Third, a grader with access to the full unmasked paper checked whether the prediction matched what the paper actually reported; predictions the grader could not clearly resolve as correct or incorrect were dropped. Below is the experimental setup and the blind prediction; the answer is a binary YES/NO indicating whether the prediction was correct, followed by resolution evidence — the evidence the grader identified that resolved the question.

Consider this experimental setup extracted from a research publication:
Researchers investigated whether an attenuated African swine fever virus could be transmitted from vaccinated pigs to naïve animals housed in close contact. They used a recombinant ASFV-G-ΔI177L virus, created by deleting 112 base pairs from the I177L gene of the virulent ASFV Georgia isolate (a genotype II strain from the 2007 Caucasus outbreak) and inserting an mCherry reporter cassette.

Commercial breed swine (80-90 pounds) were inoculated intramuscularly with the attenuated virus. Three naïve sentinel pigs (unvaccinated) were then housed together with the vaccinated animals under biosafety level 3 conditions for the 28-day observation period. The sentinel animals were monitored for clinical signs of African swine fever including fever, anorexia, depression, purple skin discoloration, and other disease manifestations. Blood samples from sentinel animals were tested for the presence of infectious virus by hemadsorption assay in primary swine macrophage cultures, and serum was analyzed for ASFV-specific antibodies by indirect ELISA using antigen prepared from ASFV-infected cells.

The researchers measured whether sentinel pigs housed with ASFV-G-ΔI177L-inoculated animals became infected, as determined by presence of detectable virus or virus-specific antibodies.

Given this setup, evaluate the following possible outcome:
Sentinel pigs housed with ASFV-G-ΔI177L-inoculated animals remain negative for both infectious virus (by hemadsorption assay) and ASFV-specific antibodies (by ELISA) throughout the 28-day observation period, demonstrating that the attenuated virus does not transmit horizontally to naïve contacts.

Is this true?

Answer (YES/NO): YES